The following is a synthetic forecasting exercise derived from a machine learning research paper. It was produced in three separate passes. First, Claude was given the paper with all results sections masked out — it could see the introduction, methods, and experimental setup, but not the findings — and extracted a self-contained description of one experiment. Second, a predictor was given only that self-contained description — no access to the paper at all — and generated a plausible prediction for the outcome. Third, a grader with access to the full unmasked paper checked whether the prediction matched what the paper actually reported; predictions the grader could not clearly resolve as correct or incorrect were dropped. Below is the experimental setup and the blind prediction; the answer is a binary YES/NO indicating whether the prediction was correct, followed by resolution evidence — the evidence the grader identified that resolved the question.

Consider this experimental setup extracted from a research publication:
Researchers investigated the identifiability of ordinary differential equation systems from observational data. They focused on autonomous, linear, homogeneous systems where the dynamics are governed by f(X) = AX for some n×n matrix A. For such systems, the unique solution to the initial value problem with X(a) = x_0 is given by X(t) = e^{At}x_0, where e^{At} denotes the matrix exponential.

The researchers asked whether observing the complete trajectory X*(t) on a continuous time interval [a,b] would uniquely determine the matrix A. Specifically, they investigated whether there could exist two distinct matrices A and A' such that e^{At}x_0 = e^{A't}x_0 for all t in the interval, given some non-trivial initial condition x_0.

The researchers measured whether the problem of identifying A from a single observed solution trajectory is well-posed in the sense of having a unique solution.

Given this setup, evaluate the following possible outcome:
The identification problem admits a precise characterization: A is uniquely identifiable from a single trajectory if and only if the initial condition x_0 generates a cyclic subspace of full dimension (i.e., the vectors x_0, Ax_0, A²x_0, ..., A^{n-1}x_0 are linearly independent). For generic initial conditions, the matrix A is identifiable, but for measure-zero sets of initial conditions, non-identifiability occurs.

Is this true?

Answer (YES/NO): NO